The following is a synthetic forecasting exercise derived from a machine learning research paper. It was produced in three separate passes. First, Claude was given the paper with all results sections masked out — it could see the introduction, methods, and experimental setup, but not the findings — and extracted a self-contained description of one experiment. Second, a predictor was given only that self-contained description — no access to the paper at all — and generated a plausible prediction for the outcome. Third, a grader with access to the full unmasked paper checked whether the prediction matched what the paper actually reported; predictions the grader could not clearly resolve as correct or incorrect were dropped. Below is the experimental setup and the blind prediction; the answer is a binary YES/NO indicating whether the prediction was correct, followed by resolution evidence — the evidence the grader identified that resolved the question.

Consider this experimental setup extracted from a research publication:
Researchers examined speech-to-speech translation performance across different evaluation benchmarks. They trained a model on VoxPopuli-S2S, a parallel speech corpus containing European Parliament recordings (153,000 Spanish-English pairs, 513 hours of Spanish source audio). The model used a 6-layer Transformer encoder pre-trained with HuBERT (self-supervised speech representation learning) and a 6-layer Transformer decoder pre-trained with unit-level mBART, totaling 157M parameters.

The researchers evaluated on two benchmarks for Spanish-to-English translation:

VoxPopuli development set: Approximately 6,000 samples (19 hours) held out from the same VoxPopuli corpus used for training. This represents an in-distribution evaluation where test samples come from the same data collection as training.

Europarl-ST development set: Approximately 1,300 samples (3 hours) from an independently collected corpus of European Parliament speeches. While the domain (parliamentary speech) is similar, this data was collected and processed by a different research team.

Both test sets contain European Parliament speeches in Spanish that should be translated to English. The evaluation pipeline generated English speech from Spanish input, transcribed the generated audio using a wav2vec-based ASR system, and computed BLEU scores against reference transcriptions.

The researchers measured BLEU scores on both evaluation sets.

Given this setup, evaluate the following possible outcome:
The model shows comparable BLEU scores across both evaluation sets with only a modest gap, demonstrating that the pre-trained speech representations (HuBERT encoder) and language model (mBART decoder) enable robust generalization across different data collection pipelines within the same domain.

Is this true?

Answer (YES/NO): NO